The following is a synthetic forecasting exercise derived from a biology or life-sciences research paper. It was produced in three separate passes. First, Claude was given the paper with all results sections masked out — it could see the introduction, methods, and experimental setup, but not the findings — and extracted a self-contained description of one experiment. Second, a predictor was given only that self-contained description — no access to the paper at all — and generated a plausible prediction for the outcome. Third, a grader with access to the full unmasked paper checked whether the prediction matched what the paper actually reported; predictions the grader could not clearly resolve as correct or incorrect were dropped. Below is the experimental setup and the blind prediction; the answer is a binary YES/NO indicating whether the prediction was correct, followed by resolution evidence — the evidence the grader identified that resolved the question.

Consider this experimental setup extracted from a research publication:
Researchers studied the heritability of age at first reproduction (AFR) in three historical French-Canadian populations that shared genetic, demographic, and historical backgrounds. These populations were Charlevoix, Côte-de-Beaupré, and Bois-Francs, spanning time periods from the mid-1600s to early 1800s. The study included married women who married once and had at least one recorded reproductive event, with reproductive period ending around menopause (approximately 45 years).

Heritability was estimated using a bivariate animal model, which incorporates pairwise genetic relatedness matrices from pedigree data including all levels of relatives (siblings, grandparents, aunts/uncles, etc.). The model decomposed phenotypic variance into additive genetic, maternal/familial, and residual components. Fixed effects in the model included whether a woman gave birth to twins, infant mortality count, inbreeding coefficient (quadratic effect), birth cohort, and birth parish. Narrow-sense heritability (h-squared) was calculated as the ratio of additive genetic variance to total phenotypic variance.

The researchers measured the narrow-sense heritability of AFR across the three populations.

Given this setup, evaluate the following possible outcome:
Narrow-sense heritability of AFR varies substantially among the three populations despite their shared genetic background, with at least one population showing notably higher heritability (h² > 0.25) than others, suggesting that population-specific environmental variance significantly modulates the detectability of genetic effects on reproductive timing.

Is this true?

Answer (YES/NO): NO